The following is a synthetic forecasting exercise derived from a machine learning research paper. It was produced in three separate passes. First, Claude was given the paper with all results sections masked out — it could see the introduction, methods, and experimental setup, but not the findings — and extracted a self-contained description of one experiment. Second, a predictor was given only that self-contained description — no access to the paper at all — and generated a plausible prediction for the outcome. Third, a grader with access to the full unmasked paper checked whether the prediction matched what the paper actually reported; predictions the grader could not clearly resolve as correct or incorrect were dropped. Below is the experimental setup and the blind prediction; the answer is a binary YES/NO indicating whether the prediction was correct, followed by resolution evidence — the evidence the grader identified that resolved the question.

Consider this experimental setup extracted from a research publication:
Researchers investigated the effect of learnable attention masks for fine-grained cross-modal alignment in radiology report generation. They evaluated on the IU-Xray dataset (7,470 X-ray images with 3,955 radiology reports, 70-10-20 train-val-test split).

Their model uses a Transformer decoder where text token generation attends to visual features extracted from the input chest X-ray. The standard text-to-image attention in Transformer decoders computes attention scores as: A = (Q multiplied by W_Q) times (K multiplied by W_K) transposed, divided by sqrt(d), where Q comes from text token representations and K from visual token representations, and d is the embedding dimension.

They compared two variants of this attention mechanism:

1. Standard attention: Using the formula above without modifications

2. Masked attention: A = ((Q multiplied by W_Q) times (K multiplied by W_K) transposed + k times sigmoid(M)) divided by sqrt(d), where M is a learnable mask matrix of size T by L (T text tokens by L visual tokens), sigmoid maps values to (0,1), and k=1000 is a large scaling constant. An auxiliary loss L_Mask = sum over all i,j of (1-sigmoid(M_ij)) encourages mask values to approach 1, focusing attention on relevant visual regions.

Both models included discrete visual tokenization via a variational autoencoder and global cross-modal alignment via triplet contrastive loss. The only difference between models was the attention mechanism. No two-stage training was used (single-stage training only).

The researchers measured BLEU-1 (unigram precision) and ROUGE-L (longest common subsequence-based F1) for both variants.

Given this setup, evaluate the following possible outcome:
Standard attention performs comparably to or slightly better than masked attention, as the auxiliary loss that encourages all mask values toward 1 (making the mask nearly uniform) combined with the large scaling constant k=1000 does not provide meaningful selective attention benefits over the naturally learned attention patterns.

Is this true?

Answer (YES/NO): NO